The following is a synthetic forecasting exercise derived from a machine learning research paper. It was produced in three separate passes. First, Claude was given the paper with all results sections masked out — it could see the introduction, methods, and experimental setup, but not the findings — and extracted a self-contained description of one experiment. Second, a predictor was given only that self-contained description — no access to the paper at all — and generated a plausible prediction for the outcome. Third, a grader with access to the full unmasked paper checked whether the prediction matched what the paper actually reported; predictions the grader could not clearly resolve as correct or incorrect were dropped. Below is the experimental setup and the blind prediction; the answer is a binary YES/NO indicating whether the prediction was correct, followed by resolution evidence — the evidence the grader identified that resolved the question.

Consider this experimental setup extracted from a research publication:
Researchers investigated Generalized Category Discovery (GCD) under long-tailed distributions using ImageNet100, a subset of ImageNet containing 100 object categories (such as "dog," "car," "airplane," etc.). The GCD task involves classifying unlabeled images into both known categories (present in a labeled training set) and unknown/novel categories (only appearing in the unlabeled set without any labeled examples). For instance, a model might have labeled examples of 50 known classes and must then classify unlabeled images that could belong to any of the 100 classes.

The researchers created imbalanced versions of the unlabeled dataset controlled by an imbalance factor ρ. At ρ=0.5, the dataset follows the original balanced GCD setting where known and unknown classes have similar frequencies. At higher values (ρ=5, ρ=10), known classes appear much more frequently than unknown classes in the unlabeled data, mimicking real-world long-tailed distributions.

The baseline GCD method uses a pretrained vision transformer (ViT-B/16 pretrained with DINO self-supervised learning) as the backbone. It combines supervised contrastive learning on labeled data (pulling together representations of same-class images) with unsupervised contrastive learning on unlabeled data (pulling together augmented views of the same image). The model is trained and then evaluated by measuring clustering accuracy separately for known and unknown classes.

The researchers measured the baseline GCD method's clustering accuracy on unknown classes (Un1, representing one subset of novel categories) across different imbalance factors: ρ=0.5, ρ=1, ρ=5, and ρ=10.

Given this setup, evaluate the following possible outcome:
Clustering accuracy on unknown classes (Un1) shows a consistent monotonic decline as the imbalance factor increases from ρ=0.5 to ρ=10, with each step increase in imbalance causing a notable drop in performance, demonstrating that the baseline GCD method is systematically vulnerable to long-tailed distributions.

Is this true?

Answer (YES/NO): NO